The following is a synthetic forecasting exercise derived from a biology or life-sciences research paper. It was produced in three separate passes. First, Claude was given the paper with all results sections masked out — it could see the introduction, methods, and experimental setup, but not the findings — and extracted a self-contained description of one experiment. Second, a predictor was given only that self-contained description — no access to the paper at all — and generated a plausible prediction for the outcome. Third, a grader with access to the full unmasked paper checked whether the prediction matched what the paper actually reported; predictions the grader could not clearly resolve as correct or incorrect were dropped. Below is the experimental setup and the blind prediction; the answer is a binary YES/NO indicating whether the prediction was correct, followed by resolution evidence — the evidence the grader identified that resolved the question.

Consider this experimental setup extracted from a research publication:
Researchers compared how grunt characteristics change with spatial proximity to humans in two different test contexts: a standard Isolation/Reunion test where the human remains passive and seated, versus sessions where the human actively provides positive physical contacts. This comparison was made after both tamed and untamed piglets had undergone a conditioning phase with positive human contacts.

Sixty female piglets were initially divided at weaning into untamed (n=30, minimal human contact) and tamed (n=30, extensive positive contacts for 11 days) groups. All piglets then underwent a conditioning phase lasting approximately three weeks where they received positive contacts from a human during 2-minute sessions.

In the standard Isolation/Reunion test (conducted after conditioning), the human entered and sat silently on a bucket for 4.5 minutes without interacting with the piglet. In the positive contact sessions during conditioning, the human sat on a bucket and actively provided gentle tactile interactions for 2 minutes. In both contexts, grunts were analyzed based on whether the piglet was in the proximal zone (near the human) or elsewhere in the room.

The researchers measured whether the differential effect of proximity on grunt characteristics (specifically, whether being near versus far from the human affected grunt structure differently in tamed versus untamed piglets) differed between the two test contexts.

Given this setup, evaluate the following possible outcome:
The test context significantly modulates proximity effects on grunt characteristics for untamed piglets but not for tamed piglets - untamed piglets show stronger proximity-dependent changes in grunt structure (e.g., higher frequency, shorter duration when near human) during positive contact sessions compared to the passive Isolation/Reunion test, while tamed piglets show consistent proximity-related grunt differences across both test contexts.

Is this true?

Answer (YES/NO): NO